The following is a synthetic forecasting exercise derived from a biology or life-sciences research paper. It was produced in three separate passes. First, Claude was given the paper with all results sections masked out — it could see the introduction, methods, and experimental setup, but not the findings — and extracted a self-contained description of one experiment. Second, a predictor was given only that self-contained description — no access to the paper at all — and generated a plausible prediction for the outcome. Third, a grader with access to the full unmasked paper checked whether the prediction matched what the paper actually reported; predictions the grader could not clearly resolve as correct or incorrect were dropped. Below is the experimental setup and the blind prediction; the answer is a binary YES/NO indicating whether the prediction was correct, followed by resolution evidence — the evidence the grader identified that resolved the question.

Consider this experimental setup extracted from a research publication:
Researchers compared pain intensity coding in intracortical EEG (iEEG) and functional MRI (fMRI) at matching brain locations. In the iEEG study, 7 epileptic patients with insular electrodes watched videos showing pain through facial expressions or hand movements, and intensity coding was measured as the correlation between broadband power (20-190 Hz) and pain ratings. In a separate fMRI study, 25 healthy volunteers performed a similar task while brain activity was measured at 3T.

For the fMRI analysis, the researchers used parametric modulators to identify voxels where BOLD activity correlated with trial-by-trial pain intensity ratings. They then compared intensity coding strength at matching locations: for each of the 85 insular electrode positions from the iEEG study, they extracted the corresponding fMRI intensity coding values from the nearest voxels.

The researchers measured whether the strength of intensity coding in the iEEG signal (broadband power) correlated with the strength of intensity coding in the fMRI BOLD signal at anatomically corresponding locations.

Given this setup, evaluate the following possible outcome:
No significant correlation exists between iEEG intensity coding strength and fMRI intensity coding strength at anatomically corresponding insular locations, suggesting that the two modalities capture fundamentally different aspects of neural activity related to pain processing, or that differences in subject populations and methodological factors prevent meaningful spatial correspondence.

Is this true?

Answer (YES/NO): NO